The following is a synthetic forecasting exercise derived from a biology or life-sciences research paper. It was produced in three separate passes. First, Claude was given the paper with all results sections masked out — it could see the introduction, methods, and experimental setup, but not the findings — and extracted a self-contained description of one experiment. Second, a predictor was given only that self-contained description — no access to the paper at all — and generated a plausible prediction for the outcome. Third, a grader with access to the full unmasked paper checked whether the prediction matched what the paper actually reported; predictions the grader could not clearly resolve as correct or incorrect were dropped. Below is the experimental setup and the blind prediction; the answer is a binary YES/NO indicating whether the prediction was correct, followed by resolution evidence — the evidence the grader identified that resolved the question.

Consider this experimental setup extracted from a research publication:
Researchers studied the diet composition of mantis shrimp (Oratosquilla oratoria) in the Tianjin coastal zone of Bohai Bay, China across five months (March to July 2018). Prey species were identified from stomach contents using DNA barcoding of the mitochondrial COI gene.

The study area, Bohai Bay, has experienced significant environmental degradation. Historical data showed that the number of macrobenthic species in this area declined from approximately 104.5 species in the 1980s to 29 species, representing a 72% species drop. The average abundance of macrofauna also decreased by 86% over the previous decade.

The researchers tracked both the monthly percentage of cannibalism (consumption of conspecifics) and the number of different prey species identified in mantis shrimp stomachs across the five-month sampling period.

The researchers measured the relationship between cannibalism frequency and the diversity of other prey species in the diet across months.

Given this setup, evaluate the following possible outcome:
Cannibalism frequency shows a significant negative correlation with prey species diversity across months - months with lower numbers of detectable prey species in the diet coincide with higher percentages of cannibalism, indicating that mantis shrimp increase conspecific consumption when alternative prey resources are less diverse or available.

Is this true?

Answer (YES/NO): NO